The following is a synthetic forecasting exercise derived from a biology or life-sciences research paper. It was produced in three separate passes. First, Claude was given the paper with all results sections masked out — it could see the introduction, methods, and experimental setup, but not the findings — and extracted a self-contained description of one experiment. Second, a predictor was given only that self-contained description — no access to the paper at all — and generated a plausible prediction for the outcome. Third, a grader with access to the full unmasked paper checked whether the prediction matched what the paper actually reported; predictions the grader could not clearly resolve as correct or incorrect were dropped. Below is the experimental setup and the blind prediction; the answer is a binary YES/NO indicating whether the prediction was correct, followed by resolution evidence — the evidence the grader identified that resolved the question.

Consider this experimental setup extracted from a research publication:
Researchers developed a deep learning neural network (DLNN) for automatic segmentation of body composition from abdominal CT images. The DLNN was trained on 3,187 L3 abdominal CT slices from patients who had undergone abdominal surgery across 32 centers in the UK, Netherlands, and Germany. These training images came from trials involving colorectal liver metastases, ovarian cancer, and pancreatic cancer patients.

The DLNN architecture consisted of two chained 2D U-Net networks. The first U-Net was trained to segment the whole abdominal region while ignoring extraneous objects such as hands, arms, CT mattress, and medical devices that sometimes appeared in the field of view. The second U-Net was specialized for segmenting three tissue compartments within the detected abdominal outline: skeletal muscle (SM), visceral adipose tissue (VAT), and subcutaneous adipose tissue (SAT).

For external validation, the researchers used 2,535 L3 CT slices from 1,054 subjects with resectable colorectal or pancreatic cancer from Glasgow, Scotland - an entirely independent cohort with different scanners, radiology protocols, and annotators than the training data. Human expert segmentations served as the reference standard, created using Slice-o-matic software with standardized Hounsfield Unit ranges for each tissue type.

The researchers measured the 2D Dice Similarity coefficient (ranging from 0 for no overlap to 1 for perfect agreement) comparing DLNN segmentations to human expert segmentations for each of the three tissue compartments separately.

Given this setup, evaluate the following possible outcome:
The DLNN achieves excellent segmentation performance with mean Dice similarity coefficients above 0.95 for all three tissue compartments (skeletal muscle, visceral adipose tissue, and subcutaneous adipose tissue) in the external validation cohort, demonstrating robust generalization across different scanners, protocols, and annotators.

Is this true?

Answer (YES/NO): NO